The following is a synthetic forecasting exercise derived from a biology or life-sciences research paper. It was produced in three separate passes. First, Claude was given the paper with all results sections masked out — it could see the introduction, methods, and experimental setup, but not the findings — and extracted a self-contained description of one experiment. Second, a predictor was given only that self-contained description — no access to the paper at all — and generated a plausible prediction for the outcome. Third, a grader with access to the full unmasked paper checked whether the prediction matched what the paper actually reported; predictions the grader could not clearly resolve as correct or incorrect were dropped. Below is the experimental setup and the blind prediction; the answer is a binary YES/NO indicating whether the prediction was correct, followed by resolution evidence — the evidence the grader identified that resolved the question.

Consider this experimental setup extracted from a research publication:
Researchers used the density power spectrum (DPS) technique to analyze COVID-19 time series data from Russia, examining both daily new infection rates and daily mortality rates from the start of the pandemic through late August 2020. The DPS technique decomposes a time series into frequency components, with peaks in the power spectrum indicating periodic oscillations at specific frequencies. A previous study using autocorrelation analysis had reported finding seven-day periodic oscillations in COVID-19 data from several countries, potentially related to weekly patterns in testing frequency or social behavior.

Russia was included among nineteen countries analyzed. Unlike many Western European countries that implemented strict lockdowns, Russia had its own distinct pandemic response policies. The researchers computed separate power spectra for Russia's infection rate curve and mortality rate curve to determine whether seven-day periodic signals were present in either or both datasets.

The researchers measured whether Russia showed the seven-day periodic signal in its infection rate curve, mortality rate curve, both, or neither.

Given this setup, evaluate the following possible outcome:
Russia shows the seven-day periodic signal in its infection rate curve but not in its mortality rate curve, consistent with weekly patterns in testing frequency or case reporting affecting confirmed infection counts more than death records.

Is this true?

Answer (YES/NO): NO